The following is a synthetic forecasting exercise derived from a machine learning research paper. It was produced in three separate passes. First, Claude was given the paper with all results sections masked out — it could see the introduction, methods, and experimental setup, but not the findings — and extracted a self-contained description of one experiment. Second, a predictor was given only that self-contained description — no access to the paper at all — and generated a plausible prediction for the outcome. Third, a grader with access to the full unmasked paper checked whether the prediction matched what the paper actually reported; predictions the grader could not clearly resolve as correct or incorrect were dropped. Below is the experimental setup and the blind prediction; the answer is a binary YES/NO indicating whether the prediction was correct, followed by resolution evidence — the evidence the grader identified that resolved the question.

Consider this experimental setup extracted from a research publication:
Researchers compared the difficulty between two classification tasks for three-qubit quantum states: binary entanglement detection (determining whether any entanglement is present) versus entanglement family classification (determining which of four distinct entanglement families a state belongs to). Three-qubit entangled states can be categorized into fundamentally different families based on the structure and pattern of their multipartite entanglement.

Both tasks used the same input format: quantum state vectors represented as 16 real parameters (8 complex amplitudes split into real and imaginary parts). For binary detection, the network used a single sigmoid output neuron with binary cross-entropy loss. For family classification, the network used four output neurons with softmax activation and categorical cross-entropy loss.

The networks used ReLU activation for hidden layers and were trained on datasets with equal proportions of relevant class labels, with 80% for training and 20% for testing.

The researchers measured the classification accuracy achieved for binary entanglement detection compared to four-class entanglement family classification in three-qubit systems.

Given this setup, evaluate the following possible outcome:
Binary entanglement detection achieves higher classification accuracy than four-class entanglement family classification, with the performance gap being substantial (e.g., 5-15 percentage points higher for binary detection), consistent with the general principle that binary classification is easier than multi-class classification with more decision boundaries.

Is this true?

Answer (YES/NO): YES